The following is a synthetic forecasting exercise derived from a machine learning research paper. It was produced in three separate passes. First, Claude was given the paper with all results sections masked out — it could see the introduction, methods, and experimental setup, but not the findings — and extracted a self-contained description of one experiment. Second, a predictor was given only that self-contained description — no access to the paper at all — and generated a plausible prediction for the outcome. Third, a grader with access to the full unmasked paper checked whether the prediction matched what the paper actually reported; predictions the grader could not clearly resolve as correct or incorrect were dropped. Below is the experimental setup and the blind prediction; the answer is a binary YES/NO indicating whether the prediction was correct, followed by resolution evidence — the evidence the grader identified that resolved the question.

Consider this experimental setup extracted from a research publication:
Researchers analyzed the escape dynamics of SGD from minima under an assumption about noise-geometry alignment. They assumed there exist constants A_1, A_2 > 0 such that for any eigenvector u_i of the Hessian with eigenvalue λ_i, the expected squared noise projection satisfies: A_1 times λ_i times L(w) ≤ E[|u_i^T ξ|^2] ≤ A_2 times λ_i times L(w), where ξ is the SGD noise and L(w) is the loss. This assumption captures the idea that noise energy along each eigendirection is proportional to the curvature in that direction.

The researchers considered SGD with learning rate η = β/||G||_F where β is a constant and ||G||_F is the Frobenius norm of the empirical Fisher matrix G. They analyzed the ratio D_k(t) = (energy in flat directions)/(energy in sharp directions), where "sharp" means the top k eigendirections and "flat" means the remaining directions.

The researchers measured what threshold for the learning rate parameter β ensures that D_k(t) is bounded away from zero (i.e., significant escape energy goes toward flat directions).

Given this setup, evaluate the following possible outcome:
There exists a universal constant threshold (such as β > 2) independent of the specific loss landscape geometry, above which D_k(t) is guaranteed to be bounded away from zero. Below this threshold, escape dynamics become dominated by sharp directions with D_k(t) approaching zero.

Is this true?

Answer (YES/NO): NO